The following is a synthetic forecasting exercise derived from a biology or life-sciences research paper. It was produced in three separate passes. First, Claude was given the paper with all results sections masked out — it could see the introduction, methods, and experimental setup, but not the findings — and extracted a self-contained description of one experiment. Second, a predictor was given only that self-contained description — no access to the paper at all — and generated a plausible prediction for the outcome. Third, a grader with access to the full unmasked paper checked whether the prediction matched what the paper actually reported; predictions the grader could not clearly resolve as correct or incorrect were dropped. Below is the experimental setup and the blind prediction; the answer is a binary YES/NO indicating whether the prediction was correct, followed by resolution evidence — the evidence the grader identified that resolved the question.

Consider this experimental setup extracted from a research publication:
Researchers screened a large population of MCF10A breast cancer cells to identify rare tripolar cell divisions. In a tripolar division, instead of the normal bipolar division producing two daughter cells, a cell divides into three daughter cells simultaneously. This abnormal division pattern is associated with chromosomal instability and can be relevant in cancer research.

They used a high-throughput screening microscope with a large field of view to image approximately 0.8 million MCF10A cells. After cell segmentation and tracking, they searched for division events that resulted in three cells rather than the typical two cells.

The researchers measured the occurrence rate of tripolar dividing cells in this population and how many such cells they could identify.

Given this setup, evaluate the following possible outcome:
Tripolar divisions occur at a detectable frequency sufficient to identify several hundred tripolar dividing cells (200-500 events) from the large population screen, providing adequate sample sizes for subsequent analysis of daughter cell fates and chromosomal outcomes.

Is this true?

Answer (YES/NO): NO